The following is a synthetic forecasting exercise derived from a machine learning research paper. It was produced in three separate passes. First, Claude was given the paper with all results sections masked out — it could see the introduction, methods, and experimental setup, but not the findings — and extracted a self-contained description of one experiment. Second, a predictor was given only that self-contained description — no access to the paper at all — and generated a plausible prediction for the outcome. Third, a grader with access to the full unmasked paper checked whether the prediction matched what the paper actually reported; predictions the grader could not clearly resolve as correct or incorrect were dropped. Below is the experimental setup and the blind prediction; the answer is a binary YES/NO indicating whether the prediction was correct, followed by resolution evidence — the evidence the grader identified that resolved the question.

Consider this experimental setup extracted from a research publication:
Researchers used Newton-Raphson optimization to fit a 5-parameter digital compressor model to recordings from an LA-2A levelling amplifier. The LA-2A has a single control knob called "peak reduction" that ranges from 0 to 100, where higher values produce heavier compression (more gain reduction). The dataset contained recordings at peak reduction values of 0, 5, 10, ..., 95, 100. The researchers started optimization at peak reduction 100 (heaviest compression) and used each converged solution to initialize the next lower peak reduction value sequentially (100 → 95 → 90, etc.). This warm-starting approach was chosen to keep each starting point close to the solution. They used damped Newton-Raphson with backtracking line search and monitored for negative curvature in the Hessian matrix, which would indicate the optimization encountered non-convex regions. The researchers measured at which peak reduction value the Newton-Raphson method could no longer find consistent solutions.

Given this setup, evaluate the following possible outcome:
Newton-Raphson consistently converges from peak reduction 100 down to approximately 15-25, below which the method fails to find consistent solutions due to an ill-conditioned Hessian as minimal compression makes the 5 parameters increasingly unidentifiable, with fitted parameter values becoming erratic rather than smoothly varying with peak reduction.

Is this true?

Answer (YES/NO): NO